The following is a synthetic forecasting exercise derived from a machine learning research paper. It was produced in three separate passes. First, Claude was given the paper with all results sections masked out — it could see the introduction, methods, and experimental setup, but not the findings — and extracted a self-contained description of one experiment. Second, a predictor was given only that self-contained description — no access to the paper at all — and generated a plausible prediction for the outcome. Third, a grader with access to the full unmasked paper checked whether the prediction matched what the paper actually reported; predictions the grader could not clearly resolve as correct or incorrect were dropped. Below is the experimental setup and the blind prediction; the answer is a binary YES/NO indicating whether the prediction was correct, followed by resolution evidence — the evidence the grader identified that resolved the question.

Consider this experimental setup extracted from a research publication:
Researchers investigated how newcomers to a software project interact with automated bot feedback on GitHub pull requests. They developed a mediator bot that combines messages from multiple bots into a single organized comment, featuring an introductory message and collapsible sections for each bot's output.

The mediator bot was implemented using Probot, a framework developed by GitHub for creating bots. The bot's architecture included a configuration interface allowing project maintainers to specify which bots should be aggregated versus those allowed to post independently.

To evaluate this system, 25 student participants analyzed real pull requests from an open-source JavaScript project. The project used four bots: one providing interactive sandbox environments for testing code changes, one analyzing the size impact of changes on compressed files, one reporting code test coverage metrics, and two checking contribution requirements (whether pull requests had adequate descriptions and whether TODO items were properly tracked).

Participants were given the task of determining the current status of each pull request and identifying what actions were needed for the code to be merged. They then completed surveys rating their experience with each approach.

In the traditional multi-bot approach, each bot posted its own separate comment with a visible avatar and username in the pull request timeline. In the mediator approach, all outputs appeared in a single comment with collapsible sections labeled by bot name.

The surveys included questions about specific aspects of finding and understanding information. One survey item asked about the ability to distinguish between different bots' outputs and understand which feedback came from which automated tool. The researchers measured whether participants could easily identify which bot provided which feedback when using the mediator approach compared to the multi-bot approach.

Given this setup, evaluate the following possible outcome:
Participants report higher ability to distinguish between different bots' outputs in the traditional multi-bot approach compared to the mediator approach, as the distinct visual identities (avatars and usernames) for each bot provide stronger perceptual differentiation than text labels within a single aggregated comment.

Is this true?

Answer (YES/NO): NO